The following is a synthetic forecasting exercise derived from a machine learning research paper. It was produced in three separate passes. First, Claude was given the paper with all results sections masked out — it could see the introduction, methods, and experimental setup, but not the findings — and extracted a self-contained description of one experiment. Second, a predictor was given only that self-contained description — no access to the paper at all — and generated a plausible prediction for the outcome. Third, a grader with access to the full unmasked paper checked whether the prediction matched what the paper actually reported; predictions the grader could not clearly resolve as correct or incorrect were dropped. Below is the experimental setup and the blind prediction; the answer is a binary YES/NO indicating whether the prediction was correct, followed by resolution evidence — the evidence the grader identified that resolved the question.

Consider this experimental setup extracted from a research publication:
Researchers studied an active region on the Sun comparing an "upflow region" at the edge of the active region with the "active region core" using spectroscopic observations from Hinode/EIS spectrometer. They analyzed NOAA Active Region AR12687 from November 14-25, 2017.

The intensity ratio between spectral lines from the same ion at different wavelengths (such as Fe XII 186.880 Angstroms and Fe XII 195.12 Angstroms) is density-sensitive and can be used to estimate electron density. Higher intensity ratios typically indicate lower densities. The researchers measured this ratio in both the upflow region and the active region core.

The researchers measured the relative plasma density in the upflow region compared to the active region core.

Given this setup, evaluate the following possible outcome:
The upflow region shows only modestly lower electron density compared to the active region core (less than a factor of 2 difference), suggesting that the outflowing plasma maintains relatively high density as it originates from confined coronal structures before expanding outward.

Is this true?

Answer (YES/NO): NO